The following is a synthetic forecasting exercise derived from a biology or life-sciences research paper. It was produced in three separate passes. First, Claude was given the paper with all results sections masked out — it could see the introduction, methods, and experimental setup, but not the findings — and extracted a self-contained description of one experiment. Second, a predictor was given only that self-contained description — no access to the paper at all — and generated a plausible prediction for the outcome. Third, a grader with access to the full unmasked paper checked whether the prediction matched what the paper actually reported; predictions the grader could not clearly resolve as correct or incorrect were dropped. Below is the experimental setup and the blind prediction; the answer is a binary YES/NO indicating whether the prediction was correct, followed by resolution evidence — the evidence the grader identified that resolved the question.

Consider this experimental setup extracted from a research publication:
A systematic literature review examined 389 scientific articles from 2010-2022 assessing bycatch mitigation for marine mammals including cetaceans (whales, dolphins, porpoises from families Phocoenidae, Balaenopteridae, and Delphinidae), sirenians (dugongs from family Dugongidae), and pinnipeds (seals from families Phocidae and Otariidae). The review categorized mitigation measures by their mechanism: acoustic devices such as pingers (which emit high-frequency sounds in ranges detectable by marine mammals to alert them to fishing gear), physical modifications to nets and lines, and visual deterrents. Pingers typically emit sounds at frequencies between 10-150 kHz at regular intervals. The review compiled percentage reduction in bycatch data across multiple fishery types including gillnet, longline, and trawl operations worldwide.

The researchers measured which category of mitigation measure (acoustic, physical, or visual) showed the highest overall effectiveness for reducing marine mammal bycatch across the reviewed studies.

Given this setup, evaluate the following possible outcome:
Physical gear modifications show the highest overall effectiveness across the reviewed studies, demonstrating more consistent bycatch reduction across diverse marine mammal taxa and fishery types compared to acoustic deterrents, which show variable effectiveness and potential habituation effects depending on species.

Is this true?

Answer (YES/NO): NO